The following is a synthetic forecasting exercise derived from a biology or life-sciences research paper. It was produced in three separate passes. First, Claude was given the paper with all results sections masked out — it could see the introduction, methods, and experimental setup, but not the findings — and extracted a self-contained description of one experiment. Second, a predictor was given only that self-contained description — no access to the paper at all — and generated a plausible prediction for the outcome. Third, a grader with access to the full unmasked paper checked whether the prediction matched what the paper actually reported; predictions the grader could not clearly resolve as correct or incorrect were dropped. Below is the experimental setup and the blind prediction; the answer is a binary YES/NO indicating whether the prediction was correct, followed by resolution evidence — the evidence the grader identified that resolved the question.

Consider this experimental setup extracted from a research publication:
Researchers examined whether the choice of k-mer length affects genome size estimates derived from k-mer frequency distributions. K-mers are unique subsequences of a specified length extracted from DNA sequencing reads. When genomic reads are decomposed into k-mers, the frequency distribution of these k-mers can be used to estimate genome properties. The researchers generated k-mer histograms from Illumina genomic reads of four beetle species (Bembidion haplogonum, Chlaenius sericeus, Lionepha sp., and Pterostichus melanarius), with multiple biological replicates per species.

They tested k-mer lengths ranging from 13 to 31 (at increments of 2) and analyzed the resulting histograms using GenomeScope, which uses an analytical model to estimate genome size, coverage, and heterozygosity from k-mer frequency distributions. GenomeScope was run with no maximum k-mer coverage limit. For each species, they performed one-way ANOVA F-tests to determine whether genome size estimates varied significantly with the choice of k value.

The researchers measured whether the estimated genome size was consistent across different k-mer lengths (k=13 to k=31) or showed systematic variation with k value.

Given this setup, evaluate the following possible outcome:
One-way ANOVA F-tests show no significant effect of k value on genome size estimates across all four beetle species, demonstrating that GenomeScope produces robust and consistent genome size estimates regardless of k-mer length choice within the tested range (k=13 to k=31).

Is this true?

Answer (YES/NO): YES